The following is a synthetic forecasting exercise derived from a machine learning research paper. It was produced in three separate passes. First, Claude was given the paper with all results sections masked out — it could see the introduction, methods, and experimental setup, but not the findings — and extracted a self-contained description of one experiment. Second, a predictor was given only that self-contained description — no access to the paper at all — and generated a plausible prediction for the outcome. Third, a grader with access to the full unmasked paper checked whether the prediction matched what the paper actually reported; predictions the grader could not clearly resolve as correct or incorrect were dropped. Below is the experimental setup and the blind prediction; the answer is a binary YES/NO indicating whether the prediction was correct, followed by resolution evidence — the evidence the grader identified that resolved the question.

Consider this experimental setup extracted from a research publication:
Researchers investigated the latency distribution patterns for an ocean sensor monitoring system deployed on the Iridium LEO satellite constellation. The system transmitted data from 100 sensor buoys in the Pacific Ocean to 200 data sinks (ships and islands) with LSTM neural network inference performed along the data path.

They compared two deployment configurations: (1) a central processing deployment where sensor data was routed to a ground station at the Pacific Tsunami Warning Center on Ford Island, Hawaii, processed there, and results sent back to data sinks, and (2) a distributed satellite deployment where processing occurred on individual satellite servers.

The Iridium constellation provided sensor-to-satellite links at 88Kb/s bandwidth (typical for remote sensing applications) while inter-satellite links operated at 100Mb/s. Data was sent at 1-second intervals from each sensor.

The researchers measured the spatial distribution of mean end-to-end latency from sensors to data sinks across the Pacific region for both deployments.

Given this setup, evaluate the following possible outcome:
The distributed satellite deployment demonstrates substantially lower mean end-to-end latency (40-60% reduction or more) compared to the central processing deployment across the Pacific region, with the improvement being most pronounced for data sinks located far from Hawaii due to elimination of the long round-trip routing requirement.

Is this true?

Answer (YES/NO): YES